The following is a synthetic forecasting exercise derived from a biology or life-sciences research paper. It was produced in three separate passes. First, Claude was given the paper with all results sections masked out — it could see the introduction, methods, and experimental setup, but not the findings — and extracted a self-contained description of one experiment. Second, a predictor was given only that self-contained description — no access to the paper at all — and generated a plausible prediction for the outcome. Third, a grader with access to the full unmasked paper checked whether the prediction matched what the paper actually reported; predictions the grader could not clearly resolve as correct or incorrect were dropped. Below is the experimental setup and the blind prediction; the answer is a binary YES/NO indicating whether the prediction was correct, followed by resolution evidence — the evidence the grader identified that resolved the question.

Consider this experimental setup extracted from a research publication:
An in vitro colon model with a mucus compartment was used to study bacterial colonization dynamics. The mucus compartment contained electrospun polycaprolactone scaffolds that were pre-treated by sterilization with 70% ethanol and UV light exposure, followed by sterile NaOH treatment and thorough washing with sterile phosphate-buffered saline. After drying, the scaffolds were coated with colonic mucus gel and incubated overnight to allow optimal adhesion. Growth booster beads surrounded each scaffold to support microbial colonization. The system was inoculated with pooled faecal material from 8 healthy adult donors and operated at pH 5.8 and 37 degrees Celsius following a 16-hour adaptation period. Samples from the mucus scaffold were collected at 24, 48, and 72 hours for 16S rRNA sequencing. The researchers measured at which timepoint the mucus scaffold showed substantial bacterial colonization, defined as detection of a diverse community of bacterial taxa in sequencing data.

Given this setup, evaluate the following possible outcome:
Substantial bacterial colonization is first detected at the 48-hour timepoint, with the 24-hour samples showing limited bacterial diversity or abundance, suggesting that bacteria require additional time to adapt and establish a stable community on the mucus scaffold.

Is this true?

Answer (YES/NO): NO